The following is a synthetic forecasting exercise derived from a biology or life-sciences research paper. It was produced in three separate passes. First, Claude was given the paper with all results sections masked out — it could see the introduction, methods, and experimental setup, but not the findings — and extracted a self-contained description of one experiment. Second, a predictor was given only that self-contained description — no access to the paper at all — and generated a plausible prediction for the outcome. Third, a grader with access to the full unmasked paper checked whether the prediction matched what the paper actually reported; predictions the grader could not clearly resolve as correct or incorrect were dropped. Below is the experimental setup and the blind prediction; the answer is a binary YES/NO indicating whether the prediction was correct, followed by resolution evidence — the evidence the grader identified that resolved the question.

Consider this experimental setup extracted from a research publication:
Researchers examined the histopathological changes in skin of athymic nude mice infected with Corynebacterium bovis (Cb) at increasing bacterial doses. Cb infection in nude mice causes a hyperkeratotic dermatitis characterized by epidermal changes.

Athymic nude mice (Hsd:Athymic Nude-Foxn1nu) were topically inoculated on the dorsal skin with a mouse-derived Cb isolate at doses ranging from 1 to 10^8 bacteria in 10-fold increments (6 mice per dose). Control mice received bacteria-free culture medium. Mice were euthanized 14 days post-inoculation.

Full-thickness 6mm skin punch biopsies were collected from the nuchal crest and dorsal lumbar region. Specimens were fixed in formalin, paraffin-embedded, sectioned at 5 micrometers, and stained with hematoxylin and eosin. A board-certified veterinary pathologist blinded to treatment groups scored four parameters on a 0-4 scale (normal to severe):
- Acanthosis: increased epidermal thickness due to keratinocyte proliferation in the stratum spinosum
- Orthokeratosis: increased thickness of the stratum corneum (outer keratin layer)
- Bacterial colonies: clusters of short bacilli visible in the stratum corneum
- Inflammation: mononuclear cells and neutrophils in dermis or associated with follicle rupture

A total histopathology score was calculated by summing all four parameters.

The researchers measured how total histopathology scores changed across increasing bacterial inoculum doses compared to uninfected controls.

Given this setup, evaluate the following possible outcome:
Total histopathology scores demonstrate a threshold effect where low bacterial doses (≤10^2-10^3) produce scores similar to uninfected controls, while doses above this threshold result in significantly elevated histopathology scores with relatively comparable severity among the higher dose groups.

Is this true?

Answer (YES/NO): NO